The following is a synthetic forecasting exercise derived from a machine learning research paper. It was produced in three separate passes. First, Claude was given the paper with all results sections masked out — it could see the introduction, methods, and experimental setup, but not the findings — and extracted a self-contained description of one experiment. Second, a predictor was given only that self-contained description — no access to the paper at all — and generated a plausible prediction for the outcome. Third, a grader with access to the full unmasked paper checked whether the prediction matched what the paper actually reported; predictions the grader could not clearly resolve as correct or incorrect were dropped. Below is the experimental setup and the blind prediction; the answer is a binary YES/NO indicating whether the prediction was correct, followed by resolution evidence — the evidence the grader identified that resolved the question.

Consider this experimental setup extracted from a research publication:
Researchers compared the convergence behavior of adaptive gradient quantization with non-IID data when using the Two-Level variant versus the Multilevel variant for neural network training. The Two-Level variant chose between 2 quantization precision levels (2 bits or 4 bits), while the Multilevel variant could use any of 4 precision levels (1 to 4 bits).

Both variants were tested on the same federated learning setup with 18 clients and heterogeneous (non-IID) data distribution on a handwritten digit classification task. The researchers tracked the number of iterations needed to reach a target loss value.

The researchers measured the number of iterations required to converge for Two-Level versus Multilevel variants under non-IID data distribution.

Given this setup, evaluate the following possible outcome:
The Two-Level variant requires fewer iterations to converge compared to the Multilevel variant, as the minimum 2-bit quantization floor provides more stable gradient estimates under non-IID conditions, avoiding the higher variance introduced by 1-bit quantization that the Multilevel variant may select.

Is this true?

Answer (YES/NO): YES